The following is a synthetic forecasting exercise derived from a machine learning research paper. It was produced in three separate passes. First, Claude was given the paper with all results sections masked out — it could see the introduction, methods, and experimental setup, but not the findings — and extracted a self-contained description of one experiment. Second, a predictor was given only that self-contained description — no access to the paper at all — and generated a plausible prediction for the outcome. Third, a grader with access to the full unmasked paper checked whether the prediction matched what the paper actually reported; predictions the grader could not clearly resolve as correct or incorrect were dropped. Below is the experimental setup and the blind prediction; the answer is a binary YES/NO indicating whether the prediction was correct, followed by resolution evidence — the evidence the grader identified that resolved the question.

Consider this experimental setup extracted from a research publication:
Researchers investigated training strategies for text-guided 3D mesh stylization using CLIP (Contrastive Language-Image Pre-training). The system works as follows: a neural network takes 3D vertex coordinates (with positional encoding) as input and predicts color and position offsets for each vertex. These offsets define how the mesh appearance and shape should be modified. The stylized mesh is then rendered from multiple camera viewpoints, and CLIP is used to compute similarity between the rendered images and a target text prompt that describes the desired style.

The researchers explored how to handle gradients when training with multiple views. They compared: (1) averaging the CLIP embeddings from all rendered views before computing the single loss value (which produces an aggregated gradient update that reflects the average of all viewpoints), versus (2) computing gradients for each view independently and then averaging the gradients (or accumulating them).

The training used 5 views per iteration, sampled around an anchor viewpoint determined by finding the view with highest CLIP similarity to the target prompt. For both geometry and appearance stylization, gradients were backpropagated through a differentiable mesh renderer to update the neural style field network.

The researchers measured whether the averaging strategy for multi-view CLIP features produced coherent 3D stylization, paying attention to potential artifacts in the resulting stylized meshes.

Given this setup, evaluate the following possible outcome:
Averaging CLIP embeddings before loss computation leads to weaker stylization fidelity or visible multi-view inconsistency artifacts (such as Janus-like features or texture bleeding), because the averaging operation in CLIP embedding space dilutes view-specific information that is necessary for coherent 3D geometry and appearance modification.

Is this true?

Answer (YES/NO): NO